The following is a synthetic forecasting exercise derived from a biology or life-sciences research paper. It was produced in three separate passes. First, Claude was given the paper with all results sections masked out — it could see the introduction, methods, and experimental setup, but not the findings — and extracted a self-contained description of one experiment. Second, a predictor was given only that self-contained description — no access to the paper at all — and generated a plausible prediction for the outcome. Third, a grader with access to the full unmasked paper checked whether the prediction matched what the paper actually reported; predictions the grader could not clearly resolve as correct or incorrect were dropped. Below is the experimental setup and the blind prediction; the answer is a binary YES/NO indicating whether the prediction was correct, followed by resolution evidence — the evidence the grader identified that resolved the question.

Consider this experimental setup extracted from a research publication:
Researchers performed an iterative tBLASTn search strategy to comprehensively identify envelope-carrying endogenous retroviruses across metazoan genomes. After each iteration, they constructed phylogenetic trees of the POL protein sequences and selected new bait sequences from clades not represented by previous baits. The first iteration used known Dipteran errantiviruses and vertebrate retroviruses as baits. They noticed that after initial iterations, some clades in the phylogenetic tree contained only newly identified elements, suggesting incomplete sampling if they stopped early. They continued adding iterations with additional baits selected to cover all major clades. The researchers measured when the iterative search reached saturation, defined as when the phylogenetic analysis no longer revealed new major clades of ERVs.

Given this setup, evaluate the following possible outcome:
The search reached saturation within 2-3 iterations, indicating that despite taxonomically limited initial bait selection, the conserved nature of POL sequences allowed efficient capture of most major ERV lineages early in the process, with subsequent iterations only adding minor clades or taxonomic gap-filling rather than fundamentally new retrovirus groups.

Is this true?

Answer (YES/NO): NO